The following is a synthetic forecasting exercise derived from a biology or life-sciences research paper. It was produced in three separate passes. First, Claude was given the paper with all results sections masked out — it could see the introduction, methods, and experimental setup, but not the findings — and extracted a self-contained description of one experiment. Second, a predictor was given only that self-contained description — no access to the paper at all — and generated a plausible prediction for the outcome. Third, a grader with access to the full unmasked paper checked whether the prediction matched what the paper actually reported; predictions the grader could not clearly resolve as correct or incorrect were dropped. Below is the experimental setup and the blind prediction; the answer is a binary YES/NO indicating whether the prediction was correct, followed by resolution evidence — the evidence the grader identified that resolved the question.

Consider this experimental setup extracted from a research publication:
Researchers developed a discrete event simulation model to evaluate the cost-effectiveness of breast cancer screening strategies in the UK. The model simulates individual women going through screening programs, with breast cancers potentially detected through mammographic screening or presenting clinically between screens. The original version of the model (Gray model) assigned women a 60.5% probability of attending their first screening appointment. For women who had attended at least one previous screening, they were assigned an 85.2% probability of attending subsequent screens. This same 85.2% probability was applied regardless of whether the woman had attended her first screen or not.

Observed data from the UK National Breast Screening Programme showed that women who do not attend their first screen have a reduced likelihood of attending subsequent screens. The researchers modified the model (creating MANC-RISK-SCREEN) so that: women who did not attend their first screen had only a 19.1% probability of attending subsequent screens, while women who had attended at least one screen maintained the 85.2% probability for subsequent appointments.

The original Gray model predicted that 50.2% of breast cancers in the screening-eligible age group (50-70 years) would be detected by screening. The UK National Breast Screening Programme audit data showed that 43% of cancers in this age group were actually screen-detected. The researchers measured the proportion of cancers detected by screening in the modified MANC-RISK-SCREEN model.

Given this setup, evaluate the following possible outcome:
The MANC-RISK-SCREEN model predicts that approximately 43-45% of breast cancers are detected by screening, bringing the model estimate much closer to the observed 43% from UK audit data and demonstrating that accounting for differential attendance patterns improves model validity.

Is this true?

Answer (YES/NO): YES